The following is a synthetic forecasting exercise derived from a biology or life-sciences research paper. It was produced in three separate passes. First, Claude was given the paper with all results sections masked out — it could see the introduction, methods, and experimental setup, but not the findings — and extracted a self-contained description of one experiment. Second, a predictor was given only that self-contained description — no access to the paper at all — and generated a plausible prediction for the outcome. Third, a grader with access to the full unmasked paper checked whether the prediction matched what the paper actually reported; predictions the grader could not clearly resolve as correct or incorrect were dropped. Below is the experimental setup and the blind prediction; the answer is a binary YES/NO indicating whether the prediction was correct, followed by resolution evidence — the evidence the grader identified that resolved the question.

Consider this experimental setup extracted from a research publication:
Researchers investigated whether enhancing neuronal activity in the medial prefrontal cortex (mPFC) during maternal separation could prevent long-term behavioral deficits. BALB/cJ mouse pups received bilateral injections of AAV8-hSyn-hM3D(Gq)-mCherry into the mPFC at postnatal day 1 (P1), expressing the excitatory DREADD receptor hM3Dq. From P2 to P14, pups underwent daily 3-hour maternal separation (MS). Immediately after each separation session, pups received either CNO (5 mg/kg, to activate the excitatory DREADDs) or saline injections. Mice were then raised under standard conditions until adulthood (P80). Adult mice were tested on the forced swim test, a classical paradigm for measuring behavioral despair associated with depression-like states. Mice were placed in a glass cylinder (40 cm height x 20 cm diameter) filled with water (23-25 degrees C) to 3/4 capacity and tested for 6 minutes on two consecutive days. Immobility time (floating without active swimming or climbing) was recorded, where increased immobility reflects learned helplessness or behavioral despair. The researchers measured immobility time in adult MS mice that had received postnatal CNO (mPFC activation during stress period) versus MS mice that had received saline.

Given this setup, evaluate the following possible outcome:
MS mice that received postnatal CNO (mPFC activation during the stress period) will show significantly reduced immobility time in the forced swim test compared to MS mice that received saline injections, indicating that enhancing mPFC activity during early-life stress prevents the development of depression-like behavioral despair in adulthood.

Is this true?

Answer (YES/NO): YES